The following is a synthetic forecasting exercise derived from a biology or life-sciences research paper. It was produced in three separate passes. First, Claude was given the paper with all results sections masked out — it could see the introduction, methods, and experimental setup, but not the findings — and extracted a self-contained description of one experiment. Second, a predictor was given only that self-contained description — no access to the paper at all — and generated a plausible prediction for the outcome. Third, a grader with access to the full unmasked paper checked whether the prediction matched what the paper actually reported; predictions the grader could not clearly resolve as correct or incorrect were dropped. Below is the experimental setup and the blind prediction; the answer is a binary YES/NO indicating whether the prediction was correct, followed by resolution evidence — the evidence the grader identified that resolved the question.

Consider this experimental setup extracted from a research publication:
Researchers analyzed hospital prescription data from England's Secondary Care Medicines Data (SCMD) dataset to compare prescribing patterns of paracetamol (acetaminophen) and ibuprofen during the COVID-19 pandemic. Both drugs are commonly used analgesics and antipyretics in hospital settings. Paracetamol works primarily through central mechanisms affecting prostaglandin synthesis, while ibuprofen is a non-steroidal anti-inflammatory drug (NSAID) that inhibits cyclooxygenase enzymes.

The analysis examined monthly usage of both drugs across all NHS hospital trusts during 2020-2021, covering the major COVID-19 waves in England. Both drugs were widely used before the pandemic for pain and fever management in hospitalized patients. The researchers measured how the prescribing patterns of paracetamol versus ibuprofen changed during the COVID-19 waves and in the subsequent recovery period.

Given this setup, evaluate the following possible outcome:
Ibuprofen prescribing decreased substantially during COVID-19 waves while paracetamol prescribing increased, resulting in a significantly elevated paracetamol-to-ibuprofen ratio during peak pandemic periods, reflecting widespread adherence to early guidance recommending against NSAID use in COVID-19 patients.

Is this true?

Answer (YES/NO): NO